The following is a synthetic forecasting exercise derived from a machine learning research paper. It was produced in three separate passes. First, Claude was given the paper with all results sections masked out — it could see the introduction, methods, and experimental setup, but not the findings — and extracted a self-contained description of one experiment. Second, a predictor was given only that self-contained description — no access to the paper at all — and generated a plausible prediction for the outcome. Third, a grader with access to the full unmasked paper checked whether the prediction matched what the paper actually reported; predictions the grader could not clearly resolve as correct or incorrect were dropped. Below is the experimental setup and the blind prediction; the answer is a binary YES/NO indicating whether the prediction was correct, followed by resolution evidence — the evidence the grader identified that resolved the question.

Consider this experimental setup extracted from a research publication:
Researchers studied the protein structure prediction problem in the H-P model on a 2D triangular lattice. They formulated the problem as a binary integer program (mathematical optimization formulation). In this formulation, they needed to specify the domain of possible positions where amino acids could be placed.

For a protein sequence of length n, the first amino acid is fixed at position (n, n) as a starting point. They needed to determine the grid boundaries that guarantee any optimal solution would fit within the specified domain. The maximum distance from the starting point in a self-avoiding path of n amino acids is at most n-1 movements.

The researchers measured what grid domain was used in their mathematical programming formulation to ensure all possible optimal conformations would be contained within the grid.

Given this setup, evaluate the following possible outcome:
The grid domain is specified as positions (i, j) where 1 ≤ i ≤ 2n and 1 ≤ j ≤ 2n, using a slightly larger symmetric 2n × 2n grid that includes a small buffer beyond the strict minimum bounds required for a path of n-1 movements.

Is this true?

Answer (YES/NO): YES